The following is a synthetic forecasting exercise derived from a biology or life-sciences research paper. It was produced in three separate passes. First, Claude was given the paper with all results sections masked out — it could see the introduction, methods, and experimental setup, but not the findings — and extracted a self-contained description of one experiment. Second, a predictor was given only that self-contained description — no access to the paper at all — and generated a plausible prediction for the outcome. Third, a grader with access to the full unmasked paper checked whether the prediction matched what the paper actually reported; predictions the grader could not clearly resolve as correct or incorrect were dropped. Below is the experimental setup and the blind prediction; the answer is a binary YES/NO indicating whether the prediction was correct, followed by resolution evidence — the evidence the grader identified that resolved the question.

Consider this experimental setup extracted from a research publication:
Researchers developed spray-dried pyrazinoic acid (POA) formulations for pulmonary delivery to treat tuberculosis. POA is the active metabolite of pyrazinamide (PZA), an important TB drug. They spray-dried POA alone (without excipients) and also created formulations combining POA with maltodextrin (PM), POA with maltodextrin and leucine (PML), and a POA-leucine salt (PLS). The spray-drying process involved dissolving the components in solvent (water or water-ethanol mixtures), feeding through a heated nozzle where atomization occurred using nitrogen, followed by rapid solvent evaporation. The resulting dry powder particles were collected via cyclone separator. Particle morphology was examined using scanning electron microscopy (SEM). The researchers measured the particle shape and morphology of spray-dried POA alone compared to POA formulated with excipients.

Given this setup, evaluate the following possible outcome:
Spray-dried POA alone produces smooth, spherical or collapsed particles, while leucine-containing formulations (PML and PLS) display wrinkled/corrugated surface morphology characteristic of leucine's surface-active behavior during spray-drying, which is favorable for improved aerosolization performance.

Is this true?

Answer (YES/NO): NO